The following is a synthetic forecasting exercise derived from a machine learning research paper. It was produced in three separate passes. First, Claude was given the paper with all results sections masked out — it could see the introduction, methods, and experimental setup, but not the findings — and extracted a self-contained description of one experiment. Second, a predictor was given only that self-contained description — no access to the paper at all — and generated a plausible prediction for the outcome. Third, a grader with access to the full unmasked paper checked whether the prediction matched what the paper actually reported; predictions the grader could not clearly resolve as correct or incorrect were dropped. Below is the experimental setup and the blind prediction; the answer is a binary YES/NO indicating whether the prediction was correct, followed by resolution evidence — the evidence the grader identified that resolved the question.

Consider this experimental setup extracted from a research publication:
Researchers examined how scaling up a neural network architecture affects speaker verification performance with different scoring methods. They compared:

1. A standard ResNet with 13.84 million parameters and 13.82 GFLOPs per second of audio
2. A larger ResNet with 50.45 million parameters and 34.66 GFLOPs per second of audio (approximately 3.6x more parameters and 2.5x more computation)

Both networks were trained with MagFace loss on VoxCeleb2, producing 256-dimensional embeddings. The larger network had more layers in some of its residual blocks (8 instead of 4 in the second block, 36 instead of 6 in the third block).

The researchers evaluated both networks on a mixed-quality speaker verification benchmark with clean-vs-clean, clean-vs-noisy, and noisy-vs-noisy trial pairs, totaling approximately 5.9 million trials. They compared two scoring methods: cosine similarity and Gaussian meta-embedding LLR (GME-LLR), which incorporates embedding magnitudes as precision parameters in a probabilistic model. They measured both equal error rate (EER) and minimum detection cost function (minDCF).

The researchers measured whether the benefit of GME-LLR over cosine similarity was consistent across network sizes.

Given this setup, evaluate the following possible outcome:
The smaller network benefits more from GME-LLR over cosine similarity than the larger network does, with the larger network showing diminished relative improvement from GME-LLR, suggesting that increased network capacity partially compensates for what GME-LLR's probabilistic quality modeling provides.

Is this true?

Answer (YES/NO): YES